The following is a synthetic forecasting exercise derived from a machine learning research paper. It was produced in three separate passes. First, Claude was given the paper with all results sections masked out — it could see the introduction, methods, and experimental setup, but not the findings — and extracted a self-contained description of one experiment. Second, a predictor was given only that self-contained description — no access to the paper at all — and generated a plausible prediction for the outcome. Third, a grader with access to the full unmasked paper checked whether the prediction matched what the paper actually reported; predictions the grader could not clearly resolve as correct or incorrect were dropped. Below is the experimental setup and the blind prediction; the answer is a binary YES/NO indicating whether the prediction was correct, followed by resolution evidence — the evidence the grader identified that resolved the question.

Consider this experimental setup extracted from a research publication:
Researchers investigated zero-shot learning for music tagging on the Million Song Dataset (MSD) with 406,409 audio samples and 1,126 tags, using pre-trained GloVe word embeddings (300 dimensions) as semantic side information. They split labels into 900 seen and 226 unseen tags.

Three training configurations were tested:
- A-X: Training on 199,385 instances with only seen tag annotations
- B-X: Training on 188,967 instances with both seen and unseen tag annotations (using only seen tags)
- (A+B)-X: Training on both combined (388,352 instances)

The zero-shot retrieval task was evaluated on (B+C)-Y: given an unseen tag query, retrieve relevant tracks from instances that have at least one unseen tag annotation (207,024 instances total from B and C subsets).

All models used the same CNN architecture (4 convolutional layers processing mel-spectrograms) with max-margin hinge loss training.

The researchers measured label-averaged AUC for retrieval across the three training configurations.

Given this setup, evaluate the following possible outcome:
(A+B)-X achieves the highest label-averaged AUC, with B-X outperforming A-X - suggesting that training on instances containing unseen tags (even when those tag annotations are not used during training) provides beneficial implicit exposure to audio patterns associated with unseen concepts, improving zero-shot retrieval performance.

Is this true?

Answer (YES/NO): NO